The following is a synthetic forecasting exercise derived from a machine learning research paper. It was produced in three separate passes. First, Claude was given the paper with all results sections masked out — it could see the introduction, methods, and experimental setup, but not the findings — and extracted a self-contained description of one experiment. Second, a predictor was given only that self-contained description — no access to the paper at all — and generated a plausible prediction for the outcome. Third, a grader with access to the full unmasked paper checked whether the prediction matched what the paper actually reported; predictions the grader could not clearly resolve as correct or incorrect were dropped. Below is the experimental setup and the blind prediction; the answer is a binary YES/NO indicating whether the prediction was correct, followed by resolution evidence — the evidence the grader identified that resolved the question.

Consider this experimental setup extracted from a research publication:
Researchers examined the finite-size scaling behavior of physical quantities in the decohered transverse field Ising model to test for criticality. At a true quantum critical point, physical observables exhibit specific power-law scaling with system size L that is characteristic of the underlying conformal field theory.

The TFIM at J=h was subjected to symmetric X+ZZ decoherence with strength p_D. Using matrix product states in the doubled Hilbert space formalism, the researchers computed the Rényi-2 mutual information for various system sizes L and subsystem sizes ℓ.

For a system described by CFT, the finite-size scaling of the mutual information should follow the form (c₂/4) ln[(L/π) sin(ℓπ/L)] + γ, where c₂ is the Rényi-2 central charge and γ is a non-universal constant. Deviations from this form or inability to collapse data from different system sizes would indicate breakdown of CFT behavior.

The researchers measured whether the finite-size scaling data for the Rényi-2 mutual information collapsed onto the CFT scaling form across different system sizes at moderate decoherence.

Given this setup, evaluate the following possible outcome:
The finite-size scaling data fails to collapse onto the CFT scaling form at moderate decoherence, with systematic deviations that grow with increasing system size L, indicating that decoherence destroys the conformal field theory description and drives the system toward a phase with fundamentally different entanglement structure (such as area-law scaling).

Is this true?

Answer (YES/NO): NO